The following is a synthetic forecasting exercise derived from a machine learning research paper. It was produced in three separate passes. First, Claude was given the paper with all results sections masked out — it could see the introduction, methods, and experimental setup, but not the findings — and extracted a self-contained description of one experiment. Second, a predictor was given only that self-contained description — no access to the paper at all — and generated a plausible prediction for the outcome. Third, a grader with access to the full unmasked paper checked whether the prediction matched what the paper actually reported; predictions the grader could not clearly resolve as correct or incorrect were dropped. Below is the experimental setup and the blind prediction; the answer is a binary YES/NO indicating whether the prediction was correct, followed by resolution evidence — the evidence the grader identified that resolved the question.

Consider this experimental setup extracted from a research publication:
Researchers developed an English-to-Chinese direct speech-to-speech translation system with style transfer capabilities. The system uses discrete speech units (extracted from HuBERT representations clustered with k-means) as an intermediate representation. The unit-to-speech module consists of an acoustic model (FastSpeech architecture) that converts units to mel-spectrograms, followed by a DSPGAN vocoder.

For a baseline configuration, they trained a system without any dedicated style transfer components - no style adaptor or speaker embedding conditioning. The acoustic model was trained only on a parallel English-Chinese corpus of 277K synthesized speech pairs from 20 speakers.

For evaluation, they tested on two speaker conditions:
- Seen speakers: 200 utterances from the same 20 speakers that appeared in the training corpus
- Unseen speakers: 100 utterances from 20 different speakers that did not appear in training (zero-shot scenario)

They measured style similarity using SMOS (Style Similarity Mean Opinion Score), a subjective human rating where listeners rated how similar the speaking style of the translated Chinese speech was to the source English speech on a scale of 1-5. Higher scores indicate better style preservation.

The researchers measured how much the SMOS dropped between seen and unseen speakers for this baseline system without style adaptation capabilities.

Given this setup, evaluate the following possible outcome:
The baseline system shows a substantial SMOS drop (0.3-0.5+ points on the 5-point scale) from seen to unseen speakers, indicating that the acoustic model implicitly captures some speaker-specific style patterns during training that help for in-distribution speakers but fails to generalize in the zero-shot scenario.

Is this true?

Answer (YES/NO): YES